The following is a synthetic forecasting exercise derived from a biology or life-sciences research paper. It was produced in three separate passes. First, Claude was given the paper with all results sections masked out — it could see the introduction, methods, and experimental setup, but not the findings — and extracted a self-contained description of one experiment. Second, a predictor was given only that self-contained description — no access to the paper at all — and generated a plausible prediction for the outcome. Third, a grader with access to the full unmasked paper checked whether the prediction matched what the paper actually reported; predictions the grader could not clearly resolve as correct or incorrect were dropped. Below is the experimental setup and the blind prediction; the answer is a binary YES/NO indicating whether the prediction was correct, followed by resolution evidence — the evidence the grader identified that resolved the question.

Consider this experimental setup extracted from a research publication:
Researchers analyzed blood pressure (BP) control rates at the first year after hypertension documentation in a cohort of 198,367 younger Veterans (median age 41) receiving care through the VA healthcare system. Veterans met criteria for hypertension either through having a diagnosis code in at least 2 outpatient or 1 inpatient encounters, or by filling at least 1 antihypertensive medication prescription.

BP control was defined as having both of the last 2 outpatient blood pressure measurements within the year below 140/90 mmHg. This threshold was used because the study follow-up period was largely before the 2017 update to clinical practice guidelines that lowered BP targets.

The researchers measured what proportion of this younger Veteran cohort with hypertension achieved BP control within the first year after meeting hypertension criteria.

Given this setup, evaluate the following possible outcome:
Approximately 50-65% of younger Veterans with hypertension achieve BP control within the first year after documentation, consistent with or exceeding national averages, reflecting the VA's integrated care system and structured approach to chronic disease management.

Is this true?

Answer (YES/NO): YES